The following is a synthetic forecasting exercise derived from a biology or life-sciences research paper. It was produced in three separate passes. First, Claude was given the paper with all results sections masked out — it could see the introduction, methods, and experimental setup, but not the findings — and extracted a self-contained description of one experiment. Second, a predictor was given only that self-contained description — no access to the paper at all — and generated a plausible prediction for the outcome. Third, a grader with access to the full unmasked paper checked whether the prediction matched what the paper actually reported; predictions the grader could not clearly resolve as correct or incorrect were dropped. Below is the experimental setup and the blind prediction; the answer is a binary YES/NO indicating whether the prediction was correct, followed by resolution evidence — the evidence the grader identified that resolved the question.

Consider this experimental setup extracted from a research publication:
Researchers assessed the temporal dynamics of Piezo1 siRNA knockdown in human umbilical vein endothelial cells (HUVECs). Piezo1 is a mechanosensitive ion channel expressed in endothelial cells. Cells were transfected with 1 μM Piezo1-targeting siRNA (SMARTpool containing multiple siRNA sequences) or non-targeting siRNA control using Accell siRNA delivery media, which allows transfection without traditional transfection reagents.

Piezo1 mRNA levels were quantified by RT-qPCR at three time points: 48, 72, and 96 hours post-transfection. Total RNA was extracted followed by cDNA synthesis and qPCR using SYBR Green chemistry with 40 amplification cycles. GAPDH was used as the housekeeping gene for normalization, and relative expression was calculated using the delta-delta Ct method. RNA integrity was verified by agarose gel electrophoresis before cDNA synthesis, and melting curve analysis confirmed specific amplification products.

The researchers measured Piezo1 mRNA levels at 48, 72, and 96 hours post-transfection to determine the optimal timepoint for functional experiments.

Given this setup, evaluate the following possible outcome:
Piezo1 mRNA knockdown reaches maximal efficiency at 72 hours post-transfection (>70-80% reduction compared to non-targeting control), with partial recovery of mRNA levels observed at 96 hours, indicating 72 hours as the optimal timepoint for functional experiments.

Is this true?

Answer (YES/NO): NO